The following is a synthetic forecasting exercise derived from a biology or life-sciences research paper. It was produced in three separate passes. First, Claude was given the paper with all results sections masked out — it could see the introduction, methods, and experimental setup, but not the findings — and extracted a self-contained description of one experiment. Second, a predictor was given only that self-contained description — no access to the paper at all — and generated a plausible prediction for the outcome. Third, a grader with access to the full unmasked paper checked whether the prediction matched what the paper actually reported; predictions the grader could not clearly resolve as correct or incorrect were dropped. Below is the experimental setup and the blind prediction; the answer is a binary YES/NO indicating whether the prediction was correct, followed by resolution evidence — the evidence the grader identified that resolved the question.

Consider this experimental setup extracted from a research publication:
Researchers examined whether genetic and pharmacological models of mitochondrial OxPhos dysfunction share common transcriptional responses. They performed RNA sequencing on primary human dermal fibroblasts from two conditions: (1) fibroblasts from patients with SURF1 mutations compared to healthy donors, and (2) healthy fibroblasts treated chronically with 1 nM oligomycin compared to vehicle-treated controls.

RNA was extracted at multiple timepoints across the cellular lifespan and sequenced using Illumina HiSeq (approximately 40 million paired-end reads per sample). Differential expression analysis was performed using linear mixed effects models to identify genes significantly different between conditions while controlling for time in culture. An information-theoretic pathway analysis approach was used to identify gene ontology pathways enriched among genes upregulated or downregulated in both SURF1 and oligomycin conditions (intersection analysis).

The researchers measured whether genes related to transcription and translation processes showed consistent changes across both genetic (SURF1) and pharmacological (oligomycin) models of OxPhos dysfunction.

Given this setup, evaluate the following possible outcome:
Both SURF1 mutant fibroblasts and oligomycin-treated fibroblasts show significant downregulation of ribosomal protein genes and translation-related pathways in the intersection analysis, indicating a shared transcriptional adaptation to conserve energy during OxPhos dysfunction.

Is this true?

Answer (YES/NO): NO